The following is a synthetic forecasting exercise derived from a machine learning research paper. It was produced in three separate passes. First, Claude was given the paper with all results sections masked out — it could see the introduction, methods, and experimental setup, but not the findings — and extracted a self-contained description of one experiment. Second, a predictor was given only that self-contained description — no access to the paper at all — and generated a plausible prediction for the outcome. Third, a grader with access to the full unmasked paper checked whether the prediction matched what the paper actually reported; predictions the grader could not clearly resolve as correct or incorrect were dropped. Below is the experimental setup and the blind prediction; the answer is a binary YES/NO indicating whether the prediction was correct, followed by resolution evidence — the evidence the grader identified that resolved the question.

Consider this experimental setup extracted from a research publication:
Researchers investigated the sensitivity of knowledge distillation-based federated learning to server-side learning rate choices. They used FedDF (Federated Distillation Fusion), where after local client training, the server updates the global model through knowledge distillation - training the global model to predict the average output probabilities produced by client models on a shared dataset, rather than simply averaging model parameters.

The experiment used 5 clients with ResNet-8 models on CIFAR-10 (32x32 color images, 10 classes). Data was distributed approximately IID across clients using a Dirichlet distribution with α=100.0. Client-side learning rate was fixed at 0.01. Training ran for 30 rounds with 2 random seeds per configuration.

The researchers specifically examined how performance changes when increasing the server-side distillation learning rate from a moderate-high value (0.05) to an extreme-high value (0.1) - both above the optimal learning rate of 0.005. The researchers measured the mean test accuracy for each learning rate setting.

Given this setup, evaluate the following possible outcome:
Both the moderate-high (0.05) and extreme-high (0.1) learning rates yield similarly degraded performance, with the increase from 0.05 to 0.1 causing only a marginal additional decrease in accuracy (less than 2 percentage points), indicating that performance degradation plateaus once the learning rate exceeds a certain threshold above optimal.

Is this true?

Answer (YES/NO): NO